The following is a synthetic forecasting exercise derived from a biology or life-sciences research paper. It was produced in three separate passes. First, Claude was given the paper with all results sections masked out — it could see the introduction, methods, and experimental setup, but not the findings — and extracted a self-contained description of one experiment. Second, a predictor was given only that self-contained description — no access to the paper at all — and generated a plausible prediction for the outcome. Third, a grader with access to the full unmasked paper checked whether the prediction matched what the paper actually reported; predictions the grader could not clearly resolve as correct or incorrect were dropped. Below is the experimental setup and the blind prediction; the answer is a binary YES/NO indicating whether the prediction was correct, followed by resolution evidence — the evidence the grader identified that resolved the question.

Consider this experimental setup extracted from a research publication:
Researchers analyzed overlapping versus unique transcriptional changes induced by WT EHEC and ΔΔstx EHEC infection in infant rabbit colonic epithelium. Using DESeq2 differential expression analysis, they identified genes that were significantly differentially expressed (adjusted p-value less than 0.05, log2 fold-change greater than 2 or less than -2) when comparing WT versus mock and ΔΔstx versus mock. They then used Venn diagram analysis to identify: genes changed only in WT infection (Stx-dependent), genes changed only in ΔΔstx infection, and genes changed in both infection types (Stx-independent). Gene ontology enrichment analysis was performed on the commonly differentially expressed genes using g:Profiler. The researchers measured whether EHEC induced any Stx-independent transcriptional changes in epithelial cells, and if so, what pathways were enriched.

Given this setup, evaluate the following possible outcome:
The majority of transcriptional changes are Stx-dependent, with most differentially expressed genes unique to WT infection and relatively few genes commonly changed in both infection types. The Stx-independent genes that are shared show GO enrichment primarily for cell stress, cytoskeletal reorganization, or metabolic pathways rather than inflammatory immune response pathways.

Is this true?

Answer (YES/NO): NO